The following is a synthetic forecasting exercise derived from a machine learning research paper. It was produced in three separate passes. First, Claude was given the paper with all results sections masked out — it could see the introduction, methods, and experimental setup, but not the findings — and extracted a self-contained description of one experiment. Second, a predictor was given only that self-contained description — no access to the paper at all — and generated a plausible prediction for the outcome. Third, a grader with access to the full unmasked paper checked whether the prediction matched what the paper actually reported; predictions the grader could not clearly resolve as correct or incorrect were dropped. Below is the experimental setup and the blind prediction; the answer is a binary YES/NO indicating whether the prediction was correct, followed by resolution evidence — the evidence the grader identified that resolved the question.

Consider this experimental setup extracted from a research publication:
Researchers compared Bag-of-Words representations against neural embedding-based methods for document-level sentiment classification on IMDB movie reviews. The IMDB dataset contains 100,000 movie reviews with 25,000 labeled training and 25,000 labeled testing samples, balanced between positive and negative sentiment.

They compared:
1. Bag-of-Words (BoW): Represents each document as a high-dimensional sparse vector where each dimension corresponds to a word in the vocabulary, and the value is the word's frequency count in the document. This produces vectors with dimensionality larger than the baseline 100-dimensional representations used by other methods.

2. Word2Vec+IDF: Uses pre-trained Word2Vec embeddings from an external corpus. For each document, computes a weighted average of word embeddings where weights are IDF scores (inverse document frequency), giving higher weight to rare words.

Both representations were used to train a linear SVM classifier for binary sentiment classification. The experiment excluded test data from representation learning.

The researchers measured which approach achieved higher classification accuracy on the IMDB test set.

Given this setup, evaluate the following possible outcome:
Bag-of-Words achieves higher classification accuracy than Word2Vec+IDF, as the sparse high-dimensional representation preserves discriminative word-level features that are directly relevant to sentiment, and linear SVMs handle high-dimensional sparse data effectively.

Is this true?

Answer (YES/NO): NO